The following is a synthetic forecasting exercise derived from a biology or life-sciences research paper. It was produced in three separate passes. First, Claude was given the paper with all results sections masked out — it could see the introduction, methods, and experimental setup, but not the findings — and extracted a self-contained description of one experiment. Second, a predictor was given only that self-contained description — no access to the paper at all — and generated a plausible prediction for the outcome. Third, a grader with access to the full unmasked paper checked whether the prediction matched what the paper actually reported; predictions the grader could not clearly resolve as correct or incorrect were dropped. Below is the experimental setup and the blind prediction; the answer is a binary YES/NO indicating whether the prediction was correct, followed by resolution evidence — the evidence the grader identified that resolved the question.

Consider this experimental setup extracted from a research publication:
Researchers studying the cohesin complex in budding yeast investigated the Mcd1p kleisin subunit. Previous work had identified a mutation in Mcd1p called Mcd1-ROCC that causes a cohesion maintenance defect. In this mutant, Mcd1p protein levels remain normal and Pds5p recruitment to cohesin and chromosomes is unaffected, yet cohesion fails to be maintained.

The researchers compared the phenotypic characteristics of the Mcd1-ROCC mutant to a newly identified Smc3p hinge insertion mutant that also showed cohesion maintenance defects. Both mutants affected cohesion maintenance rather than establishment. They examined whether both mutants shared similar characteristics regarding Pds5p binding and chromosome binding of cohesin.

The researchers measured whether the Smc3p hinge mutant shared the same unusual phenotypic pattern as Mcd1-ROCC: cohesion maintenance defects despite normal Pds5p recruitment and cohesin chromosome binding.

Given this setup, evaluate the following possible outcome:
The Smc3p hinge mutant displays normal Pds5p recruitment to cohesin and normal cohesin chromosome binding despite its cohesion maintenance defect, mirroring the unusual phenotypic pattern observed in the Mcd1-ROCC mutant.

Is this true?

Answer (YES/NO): NO